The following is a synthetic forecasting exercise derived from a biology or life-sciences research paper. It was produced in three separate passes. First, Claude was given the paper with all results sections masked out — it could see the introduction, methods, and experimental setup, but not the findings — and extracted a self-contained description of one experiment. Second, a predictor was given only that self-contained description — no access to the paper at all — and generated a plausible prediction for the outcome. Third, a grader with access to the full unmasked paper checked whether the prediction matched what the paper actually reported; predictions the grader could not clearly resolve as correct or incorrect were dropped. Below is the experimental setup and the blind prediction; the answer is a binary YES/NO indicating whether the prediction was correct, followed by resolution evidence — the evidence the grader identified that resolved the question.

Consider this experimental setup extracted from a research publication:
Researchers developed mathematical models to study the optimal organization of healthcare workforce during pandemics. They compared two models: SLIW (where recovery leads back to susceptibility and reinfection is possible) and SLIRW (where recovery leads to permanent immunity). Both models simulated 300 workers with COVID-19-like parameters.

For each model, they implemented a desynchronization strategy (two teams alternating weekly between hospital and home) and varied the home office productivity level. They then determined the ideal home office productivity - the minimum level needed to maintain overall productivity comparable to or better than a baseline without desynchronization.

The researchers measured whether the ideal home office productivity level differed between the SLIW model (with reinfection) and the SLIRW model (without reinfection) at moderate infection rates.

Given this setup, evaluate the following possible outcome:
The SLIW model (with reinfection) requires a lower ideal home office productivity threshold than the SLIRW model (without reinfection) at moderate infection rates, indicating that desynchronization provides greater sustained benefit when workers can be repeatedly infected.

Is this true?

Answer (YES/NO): YES